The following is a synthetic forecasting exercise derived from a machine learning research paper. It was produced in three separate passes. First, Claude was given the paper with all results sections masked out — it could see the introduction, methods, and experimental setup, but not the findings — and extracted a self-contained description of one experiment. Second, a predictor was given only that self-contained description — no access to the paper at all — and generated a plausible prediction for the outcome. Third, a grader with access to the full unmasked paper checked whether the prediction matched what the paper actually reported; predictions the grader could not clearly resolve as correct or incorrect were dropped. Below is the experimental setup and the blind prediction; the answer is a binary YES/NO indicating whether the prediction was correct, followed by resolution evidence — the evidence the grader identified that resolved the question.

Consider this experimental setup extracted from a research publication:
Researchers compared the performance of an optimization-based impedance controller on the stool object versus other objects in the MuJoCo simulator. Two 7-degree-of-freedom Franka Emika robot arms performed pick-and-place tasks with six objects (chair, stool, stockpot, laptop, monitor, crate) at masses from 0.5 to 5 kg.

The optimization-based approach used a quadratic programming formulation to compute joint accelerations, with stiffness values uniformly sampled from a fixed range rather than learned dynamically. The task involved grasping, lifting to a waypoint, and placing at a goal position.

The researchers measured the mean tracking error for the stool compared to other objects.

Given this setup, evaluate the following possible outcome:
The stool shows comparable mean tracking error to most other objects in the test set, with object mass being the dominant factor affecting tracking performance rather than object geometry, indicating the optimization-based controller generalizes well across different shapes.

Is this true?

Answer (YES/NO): NO